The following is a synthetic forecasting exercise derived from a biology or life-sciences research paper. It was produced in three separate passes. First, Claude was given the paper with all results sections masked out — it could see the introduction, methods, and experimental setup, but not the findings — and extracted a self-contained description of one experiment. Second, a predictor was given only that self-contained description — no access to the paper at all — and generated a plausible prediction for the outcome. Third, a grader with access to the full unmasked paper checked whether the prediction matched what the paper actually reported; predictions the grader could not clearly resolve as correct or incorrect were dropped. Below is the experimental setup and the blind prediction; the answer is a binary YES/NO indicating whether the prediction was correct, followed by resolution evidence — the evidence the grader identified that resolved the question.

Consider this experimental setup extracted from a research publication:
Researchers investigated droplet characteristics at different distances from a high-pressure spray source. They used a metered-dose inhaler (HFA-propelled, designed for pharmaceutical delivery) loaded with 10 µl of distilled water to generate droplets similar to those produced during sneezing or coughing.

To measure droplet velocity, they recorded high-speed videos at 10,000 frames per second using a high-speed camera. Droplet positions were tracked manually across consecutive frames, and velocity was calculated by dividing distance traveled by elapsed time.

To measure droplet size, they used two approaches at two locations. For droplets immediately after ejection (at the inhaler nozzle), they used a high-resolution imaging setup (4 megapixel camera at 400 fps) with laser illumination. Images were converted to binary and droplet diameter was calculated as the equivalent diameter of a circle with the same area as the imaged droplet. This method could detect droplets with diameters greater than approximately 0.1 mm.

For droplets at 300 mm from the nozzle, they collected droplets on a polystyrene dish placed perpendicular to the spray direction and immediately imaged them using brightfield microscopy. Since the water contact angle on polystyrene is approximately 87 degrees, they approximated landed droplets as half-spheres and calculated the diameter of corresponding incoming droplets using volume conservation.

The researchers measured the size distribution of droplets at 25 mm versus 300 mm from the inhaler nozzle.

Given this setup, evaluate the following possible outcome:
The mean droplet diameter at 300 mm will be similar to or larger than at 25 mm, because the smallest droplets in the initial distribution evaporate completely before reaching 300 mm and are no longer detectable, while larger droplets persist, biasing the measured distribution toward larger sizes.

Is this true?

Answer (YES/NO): NO